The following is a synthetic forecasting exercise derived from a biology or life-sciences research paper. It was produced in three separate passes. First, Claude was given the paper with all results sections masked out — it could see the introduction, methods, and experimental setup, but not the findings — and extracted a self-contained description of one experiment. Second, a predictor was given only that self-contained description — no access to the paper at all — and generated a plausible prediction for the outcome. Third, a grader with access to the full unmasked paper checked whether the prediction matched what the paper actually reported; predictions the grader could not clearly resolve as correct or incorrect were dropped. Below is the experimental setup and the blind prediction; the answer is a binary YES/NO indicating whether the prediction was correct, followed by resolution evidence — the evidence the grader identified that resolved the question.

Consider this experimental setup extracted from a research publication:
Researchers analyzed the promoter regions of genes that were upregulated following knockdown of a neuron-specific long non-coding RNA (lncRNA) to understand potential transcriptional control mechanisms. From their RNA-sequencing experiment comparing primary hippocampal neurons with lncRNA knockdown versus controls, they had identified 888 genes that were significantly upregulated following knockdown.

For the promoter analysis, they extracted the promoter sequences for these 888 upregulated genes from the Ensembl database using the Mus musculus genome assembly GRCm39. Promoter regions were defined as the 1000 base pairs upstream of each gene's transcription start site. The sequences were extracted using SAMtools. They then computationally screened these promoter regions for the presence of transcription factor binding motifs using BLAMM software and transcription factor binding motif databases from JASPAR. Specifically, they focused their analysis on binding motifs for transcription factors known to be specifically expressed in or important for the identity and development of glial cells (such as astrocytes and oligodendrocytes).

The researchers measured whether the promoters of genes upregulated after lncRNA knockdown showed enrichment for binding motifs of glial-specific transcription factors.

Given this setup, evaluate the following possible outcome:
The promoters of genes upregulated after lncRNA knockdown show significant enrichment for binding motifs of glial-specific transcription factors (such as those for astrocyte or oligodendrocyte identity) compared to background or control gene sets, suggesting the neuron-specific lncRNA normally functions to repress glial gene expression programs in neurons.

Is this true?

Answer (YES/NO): YES